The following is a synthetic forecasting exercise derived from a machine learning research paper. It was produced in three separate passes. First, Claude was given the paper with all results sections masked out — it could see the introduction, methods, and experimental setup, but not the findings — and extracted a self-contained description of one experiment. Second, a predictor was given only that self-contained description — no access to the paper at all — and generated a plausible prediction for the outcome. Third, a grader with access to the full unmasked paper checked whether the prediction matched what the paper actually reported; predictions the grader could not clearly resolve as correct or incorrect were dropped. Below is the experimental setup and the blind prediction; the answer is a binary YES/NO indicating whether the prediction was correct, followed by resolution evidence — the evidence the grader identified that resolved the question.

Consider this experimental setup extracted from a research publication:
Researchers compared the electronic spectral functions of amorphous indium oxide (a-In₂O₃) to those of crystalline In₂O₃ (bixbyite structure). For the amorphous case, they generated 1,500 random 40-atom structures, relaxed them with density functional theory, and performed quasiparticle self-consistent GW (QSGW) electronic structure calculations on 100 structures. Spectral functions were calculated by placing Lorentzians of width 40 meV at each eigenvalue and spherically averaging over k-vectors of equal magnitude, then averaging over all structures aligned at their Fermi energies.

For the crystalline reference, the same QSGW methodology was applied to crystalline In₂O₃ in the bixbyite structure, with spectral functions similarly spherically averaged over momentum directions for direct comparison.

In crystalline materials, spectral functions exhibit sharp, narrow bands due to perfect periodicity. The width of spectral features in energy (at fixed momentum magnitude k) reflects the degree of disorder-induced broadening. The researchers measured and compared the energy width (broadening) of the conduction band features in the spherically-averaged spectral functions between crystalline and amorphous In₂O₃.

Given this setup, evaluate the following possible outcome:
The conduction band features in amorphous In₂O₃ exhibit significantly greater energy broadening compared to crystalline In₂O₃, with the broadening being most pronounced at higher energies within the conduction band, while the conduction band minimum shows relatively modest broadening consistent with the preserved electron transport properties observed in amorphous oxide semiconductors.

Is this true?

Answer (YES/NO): NO